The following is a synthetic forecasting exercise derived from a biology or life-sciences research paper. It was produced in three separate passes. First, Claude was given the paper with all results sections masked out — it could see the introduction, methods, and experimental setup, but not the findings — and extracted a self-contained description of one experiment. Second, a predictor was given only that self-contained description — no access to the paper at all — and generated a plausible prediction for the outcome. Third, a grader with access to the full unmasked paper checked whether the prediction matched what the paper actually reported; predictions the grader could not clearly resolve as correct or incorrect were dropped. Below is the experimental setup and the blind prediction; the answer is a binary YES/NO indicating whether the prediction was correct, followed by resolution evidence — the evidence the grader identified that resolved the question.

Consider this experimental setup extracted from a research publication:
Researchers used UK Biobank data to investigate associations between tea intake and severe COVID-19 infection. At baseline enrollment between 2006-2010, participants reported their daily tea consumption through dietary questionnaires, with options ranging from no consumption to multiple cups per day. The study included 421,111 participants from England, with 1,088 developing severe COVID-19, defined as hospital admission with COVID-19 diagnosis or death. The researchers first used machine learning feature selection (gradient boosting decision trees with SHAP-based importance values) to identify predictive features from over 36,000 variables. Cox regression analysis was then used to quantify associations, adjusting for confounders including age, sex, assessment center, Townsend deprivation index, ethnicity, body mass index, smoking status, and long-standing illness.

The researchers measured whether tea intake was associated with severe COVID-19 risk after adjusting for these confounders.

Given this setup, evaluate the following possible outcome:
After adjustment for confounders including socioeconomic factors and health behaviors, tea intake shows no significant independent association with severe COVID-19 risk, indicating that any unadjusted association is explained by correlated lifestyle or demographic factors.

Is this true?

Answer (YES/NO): NO